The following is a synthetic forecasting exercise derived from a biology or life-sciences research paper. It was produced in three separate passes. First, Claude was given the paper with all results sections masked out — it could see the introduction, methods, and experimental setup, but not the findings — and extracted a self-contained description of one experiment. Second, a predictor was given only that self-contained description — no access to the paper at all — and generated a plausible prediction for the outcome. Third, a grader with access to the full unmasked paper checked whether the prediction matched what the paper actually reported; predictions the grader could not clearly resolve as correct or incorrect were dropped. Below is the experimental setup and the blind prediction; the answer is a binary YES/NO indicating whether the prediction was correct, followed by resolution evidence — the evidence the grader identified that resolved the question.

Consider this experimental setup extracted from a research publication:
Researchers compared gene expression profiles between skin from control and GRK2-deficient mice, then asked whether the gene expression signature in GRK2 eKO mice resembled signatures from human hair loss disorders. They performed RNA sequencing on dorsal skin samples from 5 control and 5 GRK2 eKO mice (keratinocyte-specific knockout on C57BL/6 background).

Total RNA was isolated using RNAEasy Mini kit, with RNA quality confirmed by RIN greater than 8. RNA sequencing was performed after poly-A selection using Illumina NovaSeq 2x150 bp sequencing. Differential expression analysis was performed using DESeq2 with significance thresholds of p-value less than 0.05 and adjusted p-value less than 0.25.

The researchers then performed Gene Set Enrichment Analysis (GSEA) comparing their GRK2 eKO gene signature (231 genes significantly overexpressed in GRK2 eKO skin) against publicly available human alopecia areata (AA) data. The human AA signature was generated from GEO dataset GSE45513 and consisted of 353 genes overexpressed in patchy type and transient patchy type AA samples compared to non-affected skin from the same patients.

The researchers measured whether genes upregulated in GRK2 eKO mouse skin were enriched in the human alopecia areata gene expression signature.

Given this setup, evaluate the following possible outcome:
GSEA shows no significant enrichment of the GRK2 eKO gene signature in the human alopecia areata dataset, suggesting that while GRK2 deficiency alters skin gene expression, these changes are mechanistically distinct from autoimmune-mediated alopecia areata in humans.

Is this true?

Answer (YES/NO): NO